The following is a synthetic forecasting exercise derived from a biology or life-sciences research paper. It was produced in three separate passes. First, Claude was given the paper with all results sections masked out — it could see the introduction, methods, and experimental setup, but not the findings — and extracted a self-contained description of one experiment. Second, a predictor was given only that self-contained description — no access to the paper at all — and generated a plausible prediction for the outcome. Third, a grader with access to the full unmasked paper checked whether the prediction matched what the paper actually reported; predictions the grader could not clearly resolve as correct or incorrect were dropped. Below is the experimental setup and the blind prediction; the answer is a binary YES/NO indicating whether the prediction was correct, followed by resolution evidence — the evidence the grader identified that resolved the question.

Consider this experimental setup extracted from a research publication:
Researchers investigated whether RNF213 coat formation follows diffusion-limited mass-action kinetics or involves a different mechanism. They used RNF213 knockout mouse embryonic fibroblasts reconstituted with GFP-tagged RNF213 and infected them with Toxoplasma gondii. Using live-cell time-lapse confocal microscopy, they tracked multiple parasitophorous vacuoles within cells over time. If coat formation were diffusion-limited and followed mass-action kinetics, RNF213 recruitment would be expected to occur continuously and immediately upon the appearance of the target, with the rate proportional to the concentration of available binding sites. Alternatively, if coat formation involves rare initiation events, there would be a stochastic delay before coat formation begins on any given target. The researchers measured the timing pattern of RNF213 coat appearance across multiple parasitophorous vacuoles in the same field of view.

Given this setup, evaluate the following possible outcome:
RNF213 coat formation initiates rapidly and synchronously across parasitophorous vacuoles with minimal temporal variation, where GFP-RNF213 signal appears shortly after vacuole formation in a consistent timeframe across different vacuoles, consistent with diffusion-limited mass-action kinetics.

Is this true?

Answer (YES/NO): NO